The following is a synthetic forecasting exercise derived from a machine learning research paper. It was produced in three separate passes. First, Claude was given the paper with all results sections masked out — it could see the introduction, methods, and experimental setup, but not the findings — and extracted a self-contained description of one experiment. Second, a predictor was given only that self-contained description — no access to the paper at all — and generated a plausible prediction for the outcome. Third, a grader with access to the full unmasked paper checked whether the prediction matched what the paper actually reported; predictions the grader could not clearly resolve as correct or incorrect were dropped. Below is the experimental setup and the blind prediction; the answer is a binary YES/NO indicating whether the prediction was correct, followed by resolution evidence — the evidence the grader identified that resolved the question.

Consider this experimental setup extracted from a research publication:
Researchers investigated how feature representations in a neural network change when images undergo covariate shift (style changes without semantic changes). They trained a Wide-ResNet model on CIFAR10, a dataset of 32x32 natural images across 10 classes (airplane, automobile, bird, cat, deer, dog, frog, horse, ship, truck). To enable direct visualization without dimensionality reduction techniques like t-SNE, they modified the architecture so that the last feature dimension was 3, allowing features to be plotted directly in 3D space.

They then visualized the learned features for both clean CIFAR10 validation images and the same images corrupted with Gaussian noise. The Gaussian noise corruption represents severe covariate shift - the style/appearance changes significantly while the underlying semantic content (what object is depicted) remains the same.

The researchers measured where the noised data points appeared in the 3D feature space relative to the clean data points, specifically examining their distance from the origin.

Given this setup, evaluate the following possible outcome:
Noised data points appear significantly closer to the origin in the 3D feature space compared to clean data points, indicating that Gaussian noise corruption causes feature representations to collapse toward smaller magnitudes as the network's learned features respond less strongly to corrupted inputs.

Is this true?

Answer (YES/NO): YES